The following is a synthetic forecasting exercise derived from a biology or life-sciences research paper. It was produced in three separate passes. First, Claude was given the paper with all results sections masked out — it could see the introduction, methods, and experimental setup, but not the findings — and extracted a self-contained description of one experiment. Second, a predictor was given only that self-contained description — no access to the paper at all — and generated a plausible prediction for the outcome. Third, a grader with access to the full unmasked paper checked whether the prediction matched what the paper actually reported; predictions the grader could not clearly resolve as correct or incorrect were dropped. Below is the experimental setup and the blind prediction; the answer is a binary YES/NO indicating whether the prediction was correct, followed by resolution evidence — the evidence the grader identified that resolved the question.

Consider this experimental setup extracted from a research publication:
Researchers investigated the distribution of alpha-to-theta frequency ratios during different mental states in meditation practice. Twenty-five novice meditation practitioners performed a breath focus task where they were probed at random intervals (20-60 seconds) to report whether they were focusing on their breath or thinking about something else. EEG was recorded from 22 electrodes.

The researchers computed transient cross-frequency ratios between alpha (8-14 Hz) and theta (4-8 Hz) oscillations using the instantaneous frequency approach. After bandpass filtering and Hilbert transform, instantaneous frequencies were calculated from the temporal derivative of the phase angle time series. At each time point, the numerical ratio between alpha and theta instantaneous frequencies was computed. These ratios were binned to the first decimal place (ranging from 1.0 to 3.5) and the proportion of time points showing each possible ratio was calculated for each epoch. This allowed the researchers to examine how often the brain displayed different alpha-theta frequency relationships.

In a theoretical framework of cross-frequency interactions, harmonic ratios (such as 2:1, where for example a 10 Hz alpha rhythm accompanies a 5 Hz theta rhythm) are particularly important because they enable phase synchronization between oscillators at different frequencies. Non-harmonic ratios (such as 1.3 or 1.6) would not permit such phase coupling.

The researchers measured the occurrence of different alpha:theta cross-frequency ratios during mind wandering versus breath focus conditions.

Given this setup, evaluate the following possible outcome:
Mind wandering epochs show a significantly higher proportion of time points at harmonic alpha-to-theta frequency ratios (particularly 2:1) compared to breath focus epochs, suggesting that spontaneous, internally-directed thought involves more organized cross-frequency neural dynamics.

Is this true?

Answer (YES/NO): YES